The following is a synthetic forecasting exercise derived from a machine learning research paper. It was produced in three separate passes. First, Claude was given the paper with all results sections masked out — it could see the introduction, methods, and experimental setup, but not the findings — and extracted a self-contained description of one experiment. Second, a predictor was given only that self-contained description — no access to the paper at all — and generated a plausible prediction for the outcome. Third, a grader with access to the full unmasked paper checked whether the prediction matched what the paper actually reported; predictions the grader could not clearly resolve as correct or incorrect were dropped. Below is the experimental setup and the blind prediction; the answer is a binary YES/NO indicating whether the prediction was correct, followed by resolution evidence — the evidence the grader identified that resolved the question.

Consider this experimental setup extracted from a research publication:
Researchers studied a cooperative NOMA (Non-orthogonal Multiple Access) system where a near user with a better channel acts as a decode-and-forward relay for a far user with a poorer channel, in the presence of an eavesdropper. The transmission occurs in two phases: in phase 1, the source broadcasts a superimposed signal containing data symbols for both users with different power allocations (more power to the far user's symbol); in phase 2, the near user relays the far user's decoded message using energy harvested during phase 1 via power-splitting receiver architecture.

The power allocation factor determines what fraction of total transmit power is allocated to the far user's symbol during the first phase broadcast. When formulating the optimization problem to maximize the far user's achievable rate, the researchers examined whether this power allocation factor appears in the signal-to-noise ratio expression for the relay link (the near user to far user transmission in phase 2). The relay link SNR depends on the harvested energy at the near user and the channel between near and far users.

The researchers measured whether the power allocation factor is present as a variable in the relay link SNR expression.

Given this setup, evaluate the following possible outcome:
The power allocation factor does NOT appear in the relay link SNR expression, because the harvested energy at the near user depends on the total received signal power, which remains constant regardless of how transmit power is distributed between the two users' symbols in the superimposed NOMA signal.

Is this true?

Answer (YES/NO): YES